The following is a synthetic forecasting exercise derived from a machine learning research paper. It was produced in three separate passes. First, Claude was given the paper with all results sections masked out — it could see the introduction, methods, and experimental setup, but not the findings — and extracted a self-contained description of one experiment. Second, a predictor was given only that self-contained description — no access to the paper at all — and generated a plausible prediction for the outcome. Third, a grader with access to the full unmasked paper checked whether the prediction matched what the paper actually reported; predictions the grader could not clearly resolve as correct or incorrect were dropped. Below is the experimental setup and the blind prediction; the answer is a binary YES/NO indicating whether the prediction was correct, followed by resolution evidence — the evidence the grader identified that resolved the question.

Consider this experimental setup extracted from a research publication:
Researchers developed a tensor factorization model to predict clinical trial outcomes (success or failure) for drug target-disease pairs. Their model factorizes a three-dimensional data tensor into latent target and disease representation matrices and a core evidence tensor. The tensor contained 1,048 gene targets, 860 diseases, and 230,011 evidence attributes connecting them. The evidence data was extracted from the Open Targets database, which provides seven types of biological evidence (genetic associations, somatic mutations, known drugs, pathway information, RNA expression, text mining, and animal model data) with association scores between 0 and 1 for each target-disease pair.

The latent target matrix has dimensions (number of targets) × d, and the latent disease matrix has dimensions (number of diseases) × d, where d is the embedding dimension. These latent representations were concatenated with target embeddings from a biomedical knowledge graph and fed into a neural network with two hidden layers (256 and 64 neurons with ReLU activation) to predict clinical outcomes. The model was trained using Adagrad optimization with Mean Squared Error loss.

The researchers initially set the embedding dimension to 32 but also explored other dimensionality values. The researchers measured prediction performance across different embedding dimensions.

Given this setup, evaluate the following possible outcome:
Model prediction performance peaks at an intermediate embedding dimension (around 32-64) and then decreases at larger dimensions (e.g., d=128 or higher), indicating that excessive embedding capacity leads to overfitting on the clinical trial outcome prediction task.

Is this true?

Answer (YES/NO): NO